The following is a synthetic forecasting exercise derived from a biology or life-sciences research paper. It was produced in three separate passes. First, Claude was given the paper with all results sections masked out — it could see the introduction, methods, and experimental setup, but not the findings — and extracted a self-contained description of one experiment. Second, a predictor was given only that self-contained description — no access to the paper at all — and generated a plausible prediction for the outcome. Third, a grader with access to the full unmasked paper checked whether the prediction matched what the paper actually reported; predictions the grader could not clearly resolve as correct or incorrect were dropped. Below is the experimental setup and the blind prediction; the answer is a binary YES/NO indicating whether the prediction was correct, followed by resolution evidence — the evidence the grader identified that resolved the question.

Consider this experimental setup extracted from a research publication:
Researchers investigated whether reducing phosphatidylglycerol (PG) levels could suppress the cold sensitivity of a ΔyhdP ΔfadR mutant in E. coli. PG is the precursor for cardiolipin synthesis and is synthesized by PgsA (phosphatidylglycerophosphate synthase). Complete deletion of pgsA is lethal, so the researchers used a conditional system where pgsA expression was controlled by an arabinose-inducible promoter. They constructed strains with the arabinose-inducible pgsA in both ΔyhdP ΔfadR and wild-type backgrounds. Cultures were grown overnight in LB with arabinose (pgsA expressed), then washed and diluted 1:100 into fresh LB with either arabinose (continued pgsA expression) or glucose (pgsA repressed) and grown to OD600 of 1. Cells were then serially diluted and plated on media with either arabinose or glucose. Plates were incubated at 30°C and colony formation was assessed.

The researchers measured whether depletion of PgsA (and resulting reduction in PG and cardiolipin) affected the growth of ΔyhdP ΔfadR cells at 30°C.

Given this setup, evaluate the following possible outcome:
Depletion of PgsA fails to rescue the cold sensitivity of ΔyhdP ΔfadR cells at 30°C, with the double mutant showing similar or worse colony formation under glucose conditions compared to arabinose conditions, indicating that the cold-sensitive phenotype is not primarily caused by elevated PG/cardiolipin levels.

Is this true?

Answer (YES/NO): NO